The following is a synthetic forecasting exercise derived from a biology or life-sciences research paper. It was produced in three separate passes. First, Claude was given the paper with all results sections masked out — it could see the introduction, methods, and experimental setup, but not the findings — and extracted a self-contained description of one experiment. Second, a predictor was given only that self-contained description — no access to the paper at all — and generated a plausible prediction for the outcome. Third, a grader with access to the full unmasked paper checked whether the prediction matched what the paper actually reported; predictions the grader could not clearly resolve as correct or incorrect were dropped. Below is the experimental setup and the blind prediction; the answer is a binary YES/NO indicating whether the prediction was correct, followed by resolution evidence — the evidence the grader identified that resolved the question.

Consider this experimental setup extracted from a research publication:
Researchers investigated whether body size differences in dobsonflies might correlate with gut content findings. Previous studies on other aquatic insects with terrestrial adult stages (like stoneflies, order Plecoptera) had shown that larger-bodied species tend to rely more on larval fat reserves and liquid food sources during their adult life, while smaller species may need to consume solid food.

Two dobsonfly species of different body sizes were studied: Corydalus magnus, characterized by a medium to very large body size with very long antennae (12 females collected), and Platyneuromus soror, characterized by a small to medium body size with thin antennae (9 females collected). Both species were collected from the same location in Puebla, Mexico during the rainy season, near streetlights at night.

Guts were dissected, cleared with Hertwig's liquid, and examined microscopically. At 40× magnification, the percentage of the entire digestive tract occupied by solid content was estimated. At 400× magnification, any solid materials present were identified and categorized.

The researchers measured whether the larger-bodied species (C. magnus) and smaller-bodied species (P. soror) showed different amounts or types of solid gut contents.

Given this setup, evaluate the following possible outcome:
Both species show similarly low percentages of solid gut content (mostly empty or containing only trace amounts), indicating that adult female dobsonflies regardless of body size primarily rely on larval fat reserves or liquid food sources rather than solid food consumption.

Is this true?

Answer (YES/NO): YES